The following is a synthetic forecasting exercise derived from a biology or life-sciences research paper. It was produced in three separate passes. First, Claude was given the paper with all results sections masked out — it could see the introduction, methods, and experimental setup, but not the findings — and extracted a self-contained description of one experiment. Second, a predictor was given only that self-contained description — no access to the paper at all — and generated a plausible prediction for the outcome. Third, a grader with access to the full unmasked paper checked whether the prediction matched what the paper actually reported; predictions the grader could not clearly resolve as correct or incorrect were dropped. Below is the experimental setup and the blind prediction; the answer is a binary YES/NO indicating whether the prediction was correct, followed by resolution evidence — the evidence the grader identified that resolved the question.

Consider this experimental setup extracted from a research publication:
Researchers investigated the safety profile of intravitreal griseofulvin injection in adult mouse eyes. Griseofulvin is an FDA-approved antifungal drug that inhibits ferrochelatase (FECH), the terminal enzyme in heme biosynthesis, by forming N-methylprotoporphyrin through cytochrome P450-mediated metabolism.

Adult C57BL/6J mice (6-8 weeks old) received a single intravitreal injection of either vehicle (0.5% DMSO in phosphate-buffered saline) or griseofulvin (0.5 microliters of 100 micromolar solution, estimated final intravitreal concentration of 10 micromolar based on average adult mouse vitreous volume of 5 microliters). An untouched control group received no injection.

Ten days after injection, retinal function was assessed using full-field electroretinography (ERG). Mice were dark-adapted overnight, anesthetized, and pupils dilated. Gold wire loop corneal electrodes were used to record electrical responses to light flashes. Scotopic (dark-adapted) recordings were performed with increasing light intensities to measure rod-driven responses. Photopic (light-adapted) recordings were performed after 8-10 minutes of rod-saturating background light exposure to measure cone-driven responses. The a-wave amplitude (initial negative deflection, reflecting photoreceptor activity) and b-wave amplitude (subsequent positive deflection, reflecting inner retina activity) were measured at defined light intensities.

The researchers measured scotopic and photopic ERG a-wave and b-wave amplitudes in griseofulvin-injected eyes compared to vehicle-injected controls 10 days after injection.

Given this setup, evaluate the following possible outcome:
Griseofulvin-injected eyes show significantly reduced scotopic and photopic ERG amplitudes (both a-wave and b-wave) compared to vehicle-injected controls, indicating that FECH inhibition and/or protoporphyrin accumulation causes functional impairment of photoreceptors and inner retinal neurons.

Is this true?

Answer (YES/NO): NO